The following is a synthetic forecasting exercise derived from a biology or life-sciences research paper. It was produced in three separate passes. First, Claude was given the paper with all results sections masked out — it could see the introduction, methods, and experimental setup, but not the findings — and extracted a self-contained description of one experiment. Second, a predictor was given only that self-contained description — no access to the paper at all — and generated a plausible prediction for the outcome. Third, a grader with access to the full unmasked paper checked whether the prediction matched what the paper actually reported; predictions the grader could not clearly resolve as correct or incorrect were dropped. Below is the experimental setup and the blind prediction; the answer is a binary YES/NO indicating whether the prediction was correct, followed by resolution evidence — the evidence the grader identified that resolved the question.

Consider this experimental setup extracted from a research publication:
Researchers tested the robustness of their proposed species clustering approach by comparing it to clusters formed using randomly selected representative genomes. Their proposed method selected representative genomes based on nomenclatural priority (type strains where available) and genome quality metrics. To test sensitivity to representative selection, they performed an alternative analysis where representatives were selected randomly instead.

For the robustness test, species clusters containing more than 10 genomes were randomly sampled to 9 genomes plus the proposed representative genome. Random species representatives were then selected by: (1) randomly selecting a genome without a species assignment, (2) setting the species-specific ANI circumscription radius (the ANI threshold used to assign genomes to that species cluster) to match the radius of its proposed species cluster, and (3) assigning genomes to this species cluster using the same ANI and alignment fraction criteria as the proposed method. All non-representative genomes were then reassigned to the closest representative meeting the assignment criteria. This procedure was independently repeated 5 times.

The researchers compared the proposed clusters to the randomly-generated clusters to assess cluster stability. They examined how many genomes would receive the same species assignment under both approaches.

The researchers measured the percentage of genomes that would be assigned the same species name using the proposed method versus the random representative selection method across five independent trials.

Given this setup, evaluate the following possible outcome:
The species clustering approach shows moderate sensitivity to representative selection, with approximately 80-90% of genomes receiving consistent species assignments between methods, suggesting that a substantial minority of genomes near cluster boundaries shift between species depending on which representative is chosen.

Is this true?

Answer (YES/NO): NO